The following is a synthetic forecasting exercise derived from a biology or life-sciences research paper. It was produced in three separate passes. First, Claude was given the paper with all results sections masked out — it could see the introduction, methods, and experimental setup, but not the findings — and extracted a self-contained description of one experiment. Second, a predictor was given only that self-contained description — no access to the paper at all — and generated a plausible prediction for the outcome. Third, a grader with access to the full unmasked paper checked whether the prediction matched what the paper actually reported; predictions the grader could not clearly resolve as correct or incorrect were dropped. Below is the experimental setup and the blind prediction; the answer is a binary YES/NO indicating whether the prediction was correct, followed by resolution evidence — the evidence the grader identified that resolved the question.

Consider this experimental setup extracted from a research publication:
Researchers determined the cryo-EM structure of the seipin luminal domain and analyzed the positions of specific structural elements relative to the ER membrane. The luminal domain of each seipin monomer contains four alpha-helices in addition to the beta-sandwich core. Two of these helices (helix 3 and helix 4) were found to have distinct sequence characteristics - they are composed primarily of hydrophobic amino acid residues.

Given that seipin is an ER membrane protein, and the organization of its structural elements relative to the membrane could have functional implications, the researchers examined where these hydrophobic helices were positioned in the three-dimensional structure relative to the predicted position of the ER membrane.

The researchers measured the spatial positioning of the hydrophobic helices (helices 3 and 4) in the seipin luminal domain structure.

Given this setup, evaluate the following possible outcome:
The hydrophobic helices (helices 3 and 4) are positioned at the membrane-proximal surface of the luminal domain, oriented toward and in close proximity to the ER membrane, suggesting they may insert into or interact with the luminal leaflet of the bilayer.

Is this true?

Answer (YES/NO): YES